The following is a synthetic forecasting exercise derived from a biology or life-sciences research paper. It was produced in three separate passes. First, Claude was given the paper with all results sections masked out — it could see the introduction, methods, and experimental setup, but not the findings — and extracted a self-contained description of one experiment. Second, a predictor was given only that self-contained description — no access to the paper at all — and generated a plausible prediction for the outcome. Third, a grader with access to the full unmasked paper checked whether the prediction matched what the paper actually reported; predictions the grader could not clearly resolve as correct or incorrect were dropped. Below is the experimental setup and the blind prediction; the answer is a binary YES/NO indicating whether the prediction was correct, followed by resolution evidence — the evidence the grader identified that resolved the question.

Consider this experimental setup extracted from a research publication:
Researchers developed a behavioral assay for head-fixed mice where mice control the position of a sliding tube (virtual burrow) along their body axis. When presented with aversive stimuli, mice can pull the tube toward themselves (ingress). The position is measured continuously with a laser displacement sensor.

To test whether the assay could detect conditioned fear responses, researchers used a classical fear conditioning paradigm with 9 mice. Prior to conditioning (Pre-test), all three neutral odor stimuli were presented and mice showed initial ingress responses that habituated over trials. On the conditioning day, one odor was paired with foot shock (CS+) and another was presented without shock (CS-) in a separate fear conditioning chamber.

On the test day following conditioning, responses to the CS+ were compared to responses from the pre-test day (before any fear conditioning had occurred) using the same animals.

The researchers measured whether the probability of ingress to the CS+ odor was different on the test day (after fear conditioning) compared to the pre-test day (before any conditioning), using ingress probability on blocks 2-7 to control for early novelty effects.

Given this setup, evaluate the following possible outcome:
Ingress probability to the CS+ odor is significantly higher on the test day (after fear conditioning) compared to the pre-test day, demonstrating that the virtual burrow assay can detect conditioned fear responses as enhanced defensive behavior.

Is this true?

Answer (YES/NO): YES